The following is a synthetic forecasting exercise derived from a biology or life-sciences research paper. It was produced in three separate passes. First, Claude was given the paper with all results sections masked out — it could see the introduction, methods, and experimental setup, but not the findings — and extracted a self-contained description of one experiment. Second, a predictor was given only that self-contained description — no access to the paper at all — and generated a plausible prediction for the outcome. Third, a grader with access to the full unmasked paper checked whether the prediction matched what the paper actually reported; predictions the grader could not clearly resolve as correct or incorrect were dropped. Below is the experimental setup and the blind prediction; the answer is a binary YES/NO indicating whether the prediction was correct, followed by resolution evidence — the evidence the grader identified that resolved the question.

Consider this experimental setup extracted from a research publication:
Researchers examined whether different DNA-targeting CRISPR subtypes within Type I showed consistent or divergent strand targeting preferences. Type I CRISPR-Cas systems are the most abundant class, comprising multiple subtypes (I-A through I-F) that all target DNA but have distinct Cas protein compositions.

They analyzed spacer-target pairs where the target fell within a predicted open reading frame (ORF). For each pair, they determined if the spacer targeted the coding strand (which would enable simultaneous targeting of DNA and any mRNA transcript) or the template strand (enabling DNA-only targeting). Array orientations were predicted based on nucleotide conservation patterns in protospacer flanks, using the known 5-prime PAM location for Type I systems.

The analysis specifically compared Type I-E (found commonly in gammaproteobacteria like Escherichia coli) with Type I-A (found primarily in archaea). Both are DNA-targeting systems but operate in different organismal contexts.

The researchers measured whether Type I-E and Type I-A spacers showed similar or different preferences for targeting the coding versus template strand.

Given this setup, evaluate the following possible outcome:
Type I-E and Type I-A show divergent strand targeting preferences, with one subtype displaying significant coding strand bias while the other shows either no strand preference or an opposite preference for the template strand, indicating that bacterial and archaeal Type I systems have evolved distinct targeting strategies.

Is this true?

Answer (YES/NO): YES